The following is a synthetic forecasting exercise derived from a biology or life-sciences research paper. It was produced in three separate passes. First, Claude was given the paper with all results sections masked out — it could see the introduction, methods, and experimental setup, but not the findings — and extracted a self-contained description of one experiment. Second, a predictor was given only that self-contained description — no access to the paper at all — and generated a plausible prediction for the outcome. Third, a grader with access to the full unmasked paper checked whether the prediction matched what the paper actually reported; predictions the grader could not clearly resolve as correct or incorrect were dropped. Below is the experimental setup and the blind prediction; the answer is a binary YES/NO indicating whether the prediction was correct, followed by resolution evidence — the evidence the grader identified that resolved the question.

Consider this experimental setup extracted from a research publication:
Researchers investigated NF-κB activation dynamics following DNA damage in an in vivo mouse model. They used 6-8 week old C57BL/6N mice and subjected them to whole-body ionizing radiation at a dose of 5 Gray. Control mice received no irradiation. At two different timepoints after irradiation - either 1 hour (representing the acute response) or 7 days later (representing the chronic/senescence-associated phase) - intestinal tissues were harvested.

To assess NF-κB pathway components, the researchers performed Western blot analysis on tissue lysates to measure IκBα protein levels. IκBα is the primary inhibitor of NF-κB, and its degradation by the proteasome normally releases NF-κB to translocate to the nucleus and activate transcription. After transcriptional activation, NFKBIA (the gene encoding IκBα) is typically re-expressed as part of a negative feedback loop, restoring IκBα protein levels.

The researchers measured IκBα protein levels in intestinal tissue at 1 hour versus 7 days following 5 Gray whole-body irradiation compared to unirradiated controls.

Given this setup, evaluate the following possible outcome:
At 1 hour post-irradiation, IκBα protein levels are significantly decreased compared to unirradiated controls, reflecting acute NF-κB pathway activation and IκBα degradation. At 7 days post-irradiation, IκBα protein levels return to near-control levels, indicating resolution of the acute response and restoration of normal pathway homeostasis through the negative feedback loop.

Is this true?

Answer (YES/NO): NO